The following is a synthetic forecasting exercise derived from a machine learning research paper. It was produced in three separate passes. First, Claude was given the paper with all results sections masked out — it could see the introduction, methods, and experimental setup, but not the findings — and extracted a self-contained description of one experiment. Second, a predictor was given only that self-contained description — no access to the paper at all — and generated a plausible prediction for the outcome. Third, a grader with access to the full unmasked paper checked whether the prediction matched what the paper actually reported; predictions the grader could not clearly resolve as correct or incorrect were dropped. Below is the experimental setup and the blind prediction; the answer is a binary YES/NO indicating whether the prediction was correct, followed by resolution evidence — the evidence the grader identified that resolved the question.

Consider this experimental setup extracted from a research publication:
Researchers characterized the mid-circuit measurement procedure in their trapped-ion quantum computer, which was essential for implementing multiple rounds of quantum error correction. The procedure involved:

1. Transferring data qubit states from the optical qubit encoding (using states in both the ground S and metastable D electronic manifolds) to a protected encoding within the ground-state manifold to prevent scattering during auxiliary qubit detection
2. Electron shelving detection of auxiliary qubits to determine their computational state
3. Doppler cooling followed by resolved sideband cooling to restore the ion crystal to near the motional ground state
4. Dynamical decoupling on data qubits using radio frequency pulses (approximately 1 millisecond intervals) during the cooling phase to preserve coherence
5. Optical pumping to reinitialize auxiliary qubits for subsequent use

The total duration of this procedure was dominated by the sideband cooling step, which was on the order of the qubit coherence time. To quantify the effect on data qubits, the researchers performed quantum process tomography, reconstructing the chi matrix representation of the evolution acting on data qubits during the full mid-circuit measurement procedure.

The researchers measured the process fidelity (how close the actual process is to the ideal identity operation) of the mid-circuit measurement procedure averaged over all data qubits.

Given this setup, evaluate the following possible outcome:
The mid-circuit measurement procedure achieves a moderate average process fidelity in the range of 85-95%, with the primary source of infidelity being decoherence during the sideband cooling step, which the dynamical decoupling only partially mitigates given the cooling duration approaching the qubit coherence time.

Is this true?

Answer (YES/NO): YES